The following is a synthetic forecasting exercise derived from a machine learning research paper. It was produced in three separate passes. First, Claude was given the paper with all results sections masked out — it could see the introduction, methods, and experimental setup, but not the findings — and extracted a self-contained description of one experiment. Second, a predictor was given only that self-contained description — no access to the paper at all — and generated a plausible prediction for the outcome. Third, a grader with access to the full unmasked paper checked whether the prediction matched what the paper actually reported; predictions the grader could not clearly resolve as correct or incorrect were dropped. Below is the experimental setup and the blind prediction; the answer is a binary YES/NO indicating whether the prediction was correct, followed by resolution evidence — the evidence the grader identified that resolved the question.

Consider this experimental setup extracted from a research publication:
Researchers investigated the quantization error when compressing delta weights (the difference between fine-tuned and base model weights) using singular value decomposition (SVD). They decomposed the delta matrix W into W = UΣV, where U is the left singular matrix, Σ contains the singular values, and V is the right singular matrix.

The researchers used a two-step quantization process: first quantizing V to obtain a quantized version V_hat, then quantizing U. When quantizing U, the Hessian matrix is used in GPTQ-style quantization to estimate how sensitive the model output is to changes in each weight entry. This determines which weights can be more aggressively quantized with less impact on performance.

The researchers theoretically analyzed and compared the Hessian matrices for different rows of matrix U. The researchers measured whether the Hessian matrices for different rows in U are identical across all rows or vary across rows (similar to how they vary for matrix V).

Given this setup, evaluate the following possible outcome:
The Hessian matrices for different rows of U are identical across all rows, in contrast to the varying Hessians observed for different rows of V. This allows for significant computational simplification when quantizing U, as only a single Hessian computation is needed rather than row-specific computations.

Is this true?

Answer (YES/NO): NO